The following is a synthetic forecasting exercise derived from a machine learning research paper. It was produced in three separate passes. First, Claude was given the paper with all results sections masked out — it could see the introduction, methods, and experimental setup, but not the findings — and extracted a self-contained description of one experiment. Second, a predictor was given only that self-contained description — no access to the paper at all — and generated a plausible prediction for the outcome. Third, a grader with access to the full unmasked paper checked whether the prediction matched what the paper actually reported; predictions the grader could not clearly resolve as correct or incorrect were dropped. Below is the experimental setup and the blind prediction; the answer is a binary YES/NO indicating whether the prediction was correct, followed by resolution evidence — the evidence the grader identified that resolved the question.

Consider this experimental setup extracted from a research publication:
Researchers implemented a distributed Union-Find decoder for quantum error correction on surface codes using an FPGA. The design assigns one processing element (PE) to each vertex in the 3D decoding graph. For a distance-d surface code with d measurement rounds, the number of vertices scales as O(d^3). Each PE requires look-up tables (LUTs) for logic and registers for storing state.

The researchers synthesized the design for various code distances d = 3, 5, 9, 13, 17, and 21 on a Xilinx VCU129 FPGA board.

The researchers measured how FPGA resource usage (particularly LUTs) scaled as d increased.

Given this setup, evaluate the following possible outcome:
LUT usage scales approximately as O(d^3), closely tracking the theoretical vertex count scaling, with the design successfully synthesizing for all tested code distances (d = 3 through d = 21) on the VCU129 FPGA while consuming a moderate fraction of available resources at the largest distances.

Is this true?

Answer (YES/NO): NO